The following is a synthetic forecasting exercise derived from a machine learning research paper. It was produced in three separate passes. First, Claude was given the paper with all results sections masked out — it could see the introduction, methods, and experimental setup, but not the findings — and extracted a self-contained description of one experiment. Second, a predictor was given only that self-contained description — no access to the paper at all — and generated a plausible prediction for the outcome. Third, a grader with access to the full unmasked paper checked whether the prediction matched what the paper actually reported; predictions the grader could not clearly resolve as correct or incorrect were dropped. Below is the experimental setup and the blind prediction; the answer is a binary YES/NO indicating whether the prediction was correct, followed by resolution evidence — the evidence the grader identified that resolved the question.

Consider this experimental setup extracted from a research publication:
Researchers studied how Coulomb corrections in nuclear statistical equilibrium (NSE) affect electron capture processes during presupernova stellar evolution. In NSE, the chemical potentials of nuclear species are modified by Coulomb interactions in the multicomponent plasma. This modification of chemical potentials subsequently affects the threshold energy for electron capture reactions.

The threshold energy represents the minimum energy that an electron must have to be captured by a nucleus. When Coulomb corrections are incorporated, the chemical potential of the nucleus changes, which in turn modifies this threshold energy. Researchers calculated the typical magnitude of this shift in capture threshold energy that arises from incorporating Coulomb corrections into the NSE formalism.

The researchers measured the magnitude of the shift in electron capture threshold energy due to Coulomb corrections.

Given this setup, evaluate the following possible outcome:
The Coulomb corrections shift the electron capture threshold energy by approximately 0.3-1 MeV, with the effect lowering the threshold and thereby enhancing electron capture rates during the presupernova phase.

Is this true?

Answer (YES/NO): NO